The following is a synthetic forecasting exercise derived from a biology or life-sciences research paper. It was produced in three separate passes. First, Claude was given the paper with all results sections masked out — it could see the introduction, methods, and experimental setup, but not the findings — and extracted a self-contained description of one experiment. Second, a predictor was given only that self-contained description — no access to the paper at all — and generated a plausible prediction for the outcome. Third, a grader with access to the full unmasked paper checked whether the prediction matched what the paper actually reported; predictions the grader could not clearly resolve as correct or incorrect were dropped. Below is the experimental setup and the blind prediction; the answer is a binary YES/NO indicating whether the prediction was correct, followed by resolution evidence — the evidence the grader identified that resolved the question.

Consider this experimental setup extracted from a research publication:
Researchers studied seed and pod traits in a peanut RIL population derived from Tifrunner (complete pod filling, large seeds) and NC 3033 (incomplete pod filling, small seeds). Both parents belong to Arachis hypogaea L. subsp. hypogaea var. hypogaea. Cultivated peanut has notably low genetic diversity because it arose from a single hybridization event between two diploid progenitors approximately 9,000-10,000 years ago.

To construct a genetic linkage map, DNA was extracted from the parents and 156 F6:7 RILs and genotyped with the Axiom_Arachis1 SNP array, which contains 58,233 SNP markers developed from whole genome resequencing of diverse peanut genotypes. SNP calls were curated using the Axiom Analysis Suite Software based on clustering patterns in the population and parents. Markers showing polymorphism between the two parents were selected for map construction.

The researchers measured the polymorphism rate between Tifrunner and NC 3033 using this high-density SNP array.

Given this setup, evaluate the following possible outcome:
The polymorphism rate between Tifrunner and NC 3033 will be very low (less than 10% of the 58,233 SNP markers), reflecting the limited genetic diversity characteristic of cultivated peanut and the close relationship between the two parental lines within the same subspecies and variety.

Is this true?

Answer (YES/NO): YES